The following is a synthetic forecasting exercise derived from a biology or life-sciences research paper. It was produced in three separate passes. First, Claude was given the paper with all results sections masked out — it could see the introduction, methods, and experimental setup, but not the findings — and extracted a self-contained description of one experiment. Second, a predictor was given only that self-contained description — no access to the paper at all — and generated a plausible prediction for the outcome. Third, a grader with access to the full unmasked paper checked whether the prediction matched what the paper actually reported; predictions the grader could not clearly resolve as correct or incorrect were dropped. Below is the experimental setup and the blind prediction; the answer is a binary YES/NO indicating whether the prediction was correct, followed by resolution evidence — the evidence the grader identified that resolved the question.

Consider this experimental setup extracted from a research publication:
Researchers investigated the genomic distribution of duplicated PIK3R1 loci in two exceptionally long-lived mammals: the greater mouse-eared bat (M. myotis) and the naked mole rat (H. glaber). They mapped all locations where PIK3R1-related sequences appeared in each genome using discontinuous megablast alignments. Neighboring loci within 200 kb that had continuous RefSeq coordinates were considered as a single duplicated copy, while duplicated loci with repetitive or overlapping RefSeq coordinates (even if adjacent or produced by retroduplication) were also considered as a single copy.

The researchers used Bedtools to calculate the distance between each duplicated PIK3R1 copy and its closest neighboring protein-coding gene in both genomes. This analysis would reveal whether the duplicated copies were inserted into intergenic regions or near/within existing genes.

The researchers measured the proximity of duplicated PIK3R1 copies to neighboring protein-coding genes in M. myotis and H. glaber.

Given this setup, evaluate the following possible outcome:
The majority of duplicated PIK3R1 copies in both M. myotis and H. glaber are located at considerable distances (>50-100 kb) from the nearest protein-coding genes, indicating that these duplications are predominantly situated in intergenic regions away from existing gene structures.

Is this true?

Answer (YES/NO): NO